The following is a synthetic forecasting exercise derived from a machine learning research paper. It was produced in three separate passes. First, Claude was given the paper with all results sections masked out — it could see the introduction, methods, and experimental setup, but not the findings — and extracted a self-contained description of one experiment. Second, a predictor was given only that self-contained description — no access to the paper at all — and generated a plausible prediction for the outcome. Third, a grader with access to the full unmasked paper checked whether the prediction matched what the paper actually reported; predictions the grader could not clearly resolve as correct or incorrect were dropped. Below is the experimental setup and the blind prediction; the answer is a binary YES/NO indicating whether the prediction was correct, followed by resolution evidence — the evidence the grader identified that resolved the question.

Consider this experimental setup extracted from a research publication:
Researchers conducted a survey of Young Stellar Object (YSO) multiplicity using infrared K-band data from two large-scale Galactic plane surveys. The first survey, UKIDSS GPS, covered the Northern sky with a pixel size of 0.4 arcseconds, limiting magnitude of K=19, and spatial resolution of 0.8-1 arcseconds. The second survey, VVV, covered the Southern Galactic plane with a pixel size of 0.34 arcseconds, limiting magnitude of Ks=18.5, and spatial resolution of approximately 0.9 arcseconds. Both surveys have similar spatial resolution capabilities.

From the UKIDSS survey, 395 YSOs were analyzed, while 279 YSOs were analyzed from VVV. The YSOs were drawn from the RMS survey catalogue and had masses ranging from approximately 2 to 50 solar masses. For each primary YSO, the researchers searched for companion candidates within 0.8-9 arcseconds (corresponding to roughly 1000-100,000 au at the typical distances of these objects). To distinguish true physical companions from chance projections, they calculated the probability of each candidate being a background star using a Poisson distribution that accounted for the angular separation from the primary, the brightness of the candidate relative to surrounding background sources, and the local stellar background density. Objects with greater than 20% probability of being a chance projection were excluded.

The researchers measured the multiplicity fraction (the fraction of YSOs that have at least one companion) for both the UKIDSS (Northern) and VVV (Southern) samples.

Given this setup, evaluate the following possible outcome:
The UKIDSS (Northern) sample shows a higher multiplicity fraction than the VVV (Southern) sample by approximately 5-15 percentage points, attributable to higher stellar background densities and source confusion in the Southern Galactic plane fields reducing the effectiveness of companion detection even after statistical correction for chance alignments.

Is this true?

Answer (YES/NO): NO